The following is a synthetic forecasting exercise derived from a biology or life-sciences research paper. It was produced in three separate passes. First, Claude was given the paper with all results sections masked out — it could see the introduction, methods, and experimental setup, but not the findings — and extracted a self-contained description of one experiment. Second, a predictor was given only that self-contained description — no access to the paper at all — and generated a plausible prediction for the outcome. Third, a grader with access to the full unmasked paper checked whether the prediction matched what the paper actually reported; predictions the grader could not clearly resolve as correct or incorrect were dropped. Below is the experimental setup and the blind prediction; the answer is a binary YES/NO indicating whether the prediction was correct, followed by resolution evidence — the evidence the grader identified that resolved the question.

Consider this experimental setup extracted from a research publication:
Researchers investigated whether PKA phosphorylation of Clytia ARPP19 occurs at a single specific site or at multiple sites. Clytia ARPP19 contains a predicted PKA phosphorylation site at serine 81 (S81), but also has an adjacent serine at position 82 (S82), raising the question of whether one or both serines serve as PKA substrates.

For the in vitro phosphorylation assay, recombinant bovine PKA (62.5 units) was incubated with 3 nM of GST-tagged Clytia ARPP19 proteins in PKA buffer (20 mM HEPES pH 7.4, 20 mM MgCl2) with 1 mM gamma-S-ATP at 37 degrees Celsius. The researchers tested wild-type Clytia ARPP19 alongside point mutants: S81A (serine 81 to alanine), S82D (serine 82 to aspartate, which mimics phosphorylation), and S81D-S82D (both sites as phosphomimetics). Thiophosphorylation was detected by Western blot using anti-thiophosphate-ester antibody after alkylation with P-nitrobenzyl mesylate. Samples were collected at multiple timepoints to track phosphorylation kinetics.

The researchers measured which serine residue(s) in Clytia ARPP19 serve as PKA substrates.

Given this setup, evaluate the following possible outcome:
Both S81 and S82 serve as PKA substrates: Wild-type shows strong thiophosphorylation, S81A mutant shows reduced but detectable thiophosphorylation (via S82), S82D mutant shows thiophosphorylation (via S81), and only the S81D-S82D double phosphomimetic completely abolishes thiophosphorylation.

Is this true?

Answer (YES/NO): NO